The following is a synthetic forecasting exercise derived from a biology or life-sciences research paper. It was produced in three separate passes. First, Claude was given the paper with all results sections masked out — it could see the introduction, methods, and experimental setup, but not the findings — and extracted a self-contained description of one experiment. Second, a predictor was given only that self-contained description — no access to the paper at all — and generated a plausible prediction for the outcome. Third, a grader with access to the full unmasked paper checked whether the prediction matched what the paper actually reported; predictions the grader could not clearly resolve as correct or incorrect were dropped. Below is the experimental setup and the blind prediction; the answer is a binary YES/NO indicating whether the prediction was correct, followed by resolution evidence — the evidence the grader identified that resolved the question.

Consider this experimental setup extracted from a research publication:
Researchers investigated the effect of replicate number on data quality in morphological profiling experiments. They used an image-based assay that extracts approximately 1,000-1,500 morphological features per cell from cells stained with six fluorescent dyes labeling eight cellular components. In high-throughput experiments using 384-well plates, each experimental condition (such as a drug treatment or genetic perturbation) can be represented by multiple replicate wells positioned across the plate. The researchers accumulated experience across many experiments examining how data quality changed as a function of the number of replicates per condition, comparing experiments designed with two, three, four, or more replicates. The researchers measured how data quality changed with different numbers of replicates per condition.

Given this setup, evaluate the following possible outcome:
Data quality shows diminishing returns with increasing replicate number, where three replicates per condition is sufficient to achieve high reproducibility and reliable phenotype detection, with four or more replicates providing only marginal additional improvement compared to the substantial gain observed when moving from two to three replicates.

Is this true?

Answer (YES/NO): NO